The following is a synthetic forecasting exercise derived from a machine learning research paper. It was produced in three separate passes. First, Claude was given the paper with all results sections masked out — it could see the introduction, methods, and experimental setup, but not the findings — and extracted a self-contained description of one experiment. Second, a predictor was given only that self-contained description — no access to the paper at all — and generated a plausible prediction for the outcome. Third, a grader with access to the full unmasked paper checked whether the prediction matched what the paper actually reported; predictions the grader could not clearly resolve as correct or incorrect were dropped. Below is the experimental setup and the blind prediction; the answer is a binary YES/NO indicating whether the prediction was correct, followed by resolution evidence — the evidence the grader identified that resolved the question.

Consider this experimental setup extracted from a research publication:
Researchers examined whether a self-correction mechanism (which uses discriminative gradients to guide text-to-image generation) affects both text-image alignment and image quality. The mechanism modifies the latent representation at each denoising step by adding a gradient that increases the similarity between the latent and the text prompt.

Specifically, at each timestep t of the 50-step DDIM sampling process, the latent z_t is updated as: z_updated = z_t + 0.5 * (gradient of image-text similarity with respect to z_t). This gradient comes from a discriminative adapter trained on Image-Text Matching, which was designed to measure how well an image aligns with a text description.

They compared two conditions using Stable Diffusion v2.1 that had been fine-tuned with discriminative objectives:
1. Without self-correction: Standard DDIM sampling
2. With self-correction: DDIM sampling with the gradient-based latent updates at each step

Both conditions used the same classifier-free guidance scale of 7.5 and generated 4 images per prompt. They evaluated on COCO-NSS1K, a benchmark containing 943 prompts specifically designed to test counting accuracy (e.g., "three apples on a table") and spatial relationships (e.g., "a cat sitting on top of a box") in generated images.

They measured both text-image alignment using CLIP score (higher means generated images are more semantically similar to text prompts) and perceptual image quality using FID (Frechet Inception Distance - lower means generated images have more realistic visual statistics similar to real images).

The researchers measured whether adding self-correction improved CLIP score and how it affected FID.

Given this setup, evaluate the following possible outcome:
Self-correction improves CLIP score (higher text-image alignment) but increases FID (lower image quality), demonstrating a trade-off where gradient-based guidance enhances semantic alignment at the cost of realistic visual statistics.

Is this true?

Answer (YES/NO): NO